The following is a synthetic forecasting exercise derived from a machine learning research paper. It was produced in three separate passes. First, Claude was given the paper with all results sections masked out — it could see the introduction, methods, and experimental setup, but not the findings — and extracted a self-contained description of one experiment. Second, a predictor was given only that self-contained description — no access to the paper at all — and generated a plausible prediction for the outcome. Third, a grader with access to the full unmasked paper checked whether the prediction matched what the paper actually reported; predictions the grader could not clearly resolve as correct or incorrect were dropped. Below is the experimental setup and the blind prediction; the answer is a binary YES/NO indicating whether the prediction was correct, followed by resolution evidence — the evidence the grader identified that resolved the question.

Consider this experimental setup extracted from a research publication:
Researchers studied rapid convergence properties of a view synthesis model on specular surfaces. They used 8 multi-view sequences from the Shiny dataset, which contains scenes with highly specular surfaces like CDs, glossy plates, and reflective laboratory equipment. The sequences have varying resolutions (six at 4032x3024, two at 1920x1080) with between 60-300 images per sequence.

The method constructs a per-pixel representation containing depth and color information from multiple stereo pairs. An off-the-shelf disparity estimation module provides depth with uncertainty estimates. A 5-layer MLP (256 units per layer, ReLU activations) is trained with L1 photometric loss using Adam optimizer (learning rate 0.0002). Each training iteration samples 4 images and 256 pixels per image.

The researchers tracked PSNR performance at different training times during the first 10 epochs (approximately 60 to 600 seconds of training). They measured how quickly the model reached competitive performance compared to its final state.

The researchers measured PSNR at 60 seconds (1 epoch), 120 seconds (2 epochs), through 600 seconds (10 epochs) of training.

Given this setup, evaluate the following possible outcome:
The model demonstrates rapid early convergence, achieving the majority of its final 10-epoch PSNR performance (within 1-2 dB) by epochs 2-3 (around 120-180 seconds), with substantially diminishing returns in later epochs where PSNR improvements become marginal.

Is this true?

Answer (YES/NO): NO